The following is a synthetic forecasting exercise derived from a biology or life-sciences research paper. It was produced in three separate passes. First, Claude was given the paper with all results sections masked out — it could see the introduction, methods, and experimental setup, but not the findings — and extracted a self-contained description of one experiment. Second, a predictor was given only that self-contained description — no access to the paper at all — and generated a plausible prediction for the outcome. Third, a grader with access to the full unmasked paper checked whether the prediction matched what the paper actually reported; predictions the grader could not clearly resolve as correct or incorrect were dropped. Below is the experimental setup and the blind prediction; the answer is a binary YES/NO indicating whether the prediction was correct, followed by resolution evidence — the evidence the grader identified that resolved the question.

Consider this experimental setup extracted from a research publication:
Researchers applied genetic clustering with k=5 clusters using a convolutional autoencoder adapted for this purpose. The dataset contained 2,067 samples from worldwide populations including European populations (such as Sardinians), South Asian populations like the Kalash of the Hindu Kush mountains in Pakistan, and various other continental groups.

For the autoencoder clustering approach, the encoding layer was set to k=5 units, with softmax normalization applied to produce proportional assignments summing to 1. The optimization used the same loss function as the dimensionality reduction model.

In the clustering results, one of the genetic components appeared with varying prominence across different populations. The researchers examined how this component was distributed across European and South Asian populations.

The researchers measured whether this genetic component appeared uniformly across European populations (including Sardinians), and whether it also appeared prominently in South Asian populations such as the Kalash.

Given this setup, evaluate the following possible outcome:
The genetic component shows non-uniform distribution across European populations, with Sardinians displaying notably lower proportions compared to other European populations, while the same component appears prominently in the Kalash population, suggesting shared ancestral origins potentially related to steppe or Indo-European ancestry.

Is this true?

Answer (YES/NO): YES